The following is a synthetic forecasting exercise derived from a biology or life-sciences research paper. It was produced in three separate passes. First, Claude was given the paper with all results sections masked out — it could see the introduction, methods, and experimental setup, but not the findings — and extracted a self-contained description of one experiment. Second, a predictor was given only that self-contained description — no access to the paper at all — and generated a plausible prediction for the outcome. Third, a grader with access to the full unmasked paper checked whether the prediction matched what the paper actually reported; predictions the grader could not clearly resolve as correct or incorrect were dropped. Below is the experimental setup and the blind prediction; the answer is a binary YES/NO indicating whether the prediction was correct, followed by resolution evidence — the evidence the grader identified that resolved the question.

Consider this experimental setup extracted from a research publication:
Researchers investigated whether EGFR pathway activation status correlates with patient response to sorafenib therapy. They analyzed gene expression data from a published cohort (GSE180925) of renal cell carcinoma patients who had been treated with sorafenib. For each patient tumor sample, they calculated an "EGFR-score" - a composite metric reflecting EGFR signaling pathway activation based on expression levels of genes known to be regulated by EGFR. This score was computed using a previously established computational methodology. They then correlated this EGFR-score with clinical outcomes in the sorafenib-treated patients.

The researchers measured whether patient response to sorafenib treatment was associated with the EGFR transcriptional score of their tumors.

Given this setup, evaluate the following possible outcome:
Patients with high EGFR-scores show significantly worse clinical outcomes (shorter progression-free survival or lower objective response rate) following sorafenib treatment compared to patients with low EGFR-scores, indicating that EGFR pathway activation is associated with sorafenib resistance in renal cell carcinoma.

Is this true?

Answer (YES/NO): NO